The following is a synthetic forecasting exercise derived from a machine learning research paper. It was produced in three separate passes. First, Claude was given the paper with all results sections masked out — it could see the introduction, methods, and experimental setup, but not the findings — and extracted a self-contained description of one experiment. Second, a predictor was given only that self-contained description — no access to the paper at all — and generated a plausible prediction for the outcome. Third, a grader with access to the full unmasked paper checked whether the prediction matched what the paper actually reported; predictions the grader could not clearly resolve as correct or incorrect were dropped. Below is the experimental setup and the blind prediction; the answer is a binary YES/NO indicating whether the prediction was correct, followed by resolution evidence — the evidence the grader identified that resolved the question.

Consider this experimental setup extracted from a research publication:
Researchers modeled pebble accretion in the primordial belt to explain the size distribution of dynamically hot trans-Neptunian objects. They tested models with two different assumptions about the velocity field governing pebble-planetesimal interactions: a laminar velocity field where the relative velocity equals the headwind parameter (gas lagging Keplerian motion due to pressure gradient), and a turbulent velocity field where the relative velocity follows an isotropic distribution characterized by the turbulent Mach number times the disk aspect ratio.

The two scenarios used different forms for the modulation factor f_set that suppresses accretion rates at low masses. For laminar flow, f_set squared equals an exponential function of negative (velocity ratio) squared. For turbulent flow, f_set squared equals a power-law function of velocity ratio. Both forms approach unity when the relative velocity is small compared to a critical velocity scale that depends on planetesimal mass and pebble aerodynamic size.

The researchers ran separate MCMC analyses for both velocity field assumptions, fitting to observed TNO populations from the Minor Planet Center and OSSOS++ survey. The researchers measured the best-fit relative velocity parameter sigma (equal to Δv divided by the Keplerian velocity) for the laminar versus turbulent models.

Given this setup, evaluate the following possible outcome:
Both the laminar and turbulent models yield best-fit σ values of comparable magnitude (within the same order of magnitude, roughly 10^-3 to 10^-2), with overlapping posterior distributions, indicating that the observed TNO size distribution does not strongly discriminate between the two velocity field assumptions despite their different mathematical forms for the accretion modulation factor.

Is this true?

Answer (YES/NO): YES